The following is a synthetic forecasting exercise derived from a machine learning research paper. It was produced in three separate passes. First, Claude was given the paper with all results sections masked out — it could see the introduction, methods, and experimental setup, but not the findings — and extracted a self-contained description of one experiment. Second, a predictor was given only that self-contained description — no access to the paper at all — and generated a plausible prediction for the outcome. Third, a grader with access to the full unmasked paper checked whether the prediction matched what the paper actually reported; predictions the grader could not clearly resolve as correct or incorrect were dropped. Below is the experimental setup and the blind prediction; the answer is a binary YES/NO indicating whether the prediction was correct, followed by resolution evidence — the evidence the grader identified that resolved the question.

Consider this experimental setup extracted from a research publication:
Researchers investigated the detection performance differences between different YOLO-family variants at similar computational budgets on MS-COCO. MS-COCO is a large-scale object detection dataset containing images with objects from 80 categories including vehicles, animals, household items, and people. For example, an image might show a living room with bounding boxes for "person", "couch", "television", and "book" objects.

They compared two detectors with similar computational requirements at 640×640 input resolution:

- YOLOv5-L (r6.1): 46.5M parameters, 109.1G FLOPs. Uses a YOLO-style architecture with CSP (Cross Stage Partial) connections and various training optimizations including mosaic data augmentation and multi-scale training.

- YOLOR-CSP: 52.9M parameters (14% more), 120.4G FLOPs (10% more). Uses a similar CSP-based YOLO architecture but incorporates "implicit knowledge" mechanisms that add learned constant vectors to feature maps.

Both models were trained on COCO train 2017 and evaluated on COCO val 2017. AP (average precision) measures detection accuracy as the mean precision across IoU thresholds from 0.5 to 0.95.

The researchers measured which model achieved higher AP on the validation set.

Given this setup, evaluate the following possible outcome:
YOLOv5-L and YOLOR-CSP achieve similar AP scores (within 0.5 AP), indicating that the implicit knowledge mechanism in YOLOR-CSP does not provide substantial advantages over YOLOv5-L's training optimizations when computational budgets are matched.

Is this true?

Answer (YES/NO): NO